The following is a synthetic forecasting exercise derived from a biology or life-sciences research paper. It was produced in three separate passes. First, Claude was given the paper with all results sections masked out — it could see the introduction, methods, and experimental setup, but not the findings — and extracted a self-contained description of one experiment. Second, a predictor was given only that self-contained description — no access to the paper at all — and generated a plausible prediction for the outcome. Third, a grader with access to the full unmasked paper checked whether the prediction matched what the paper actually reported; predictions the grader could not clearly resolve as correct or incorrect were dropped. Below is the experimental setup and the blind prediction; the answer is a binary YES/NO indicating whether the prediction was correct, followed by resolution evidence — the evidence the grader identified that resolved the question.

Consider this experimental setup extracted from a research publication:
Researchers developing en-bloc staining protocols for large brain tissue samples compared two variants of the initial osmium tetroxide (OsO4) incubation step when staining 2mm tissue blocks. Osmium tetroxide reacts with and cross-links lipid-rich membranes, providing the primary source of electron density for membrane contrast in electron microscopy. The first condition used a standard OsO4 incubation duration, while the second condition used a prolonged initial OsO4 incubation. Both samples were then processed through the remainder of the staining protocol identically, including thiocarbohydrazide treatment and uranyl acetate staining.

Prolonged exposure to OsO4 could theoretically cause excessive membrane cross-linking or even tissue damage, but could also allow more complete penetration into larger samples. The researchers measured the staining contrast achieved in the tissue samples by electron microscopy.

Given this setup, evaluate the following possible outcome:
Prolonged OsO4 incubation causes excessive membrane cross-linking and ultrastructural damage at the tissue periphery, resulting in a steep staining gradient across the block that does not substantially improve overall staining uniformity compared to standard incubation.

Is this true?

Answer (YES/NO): NO